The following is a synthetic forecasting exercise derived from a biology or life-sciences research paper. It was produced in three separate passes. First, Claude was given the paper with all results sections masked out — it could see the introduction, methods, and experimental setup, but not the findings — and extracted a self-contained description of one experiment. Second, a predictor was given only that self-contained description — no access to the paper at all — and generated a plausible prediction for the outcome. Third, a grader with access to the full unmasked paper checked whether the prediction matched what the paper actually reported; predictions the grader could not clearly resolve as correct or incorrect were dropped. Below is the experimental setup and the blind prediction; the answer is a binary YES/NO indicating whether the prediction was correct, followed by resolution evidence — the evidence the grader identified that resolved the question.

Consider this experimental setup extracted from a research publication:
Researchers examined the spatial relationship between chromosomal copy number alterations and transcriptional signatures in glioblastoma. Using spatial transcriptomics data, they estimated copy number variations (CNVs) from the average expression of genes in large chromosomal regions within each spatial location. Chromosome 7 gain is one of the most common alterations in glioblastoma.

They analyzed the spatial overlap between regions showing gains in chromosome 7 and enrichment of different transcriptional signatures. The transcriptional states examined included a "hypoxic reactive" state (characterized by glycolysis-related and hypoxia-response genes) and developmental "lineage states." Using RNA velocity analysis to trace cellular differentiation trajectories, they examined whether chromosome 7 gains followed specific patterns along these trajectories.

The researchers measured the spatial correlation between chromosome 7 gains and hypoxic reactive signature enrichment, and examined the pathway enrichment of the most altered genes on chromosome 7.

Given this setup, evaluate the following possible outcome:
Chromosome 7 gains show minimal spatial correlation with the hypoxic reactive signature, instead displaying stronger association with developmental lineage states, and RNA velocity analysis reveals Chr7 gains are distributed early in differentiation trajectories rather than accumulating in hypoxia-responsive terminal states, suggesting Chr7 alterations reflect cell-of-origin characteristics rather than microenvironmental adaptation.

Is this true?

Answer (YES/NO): NO